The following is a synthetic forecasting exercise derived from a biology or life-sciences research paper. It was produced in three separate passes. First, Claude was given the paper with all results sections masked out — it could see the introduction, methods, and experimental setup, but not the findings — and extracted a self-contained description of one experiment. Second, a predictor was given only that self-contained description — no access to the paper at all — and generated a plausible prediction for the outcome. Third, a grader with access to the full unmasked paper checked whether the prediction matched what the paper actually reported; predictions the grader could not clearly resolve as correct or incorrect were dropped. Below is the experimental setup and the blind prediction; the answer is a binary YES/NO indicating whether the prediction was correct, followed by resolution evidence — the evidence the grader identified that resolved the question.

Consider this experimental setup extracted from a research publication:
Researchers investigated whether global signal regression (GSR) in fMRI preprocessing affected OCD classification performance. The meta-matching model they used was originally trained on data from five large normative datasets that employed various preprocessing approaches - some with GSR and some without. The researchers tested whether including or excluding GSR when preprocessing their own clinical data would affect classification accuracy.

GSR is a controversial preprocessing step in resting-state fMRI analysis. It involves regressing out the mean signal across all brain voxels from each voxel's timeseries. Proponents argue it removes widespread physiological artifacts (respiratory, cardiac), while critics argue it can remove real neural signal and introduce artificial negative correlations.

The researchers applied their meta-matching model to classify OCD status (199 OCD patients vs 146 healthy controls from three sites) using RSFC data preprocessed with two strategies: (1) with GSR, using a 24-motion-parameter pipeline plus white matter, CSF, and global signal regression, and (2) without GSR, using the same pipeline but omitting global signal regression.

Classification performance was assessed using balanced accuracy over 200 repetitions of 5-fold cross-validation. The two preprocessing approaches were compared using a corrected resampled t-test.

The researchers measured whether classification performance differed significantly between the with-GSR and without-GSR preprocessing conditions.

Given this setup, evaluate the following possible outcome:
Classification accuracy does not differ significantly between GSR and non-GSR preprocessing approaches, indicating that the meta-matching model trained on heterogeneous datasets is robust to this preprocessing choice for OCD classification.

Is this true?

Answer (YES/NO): YES